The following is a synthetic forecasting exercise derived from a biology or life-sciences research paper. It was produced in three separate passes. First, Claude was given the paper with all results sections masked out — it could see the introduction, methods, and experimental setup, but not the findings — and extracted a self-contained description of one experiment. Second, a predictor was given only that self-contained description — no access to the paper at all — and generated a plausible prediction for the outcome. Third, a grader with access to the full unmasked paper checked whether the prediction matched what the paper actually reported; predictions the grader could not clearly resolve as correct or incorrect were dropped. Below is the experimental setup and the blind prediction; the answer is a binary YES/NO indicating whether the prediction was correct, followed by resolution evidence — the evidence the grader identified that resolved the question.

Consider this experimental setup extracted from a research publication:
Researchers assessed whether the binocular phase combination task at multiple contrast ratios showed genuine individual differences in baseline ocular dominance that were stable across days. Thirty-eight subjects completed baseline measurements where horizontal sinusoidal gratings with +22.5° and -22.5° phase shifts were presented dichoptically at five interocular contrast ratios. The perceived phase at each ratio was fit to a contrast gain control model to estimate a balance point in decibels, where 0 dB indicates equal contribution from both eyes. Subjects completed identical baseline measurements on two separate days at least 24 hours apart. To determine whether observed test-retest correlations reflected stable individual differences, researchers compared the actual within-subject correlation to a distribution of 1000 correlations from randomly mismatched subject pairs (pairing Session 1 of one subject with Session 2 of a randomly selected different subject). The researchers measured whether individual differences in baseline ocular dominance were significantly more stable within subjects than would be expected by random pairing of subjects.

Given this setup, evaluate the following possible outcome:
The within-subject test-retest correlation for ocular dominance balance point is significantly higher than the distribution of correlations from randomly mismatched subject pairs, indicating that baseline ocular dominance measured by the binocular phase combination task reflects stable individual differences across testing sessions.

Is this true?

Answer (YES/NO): YES